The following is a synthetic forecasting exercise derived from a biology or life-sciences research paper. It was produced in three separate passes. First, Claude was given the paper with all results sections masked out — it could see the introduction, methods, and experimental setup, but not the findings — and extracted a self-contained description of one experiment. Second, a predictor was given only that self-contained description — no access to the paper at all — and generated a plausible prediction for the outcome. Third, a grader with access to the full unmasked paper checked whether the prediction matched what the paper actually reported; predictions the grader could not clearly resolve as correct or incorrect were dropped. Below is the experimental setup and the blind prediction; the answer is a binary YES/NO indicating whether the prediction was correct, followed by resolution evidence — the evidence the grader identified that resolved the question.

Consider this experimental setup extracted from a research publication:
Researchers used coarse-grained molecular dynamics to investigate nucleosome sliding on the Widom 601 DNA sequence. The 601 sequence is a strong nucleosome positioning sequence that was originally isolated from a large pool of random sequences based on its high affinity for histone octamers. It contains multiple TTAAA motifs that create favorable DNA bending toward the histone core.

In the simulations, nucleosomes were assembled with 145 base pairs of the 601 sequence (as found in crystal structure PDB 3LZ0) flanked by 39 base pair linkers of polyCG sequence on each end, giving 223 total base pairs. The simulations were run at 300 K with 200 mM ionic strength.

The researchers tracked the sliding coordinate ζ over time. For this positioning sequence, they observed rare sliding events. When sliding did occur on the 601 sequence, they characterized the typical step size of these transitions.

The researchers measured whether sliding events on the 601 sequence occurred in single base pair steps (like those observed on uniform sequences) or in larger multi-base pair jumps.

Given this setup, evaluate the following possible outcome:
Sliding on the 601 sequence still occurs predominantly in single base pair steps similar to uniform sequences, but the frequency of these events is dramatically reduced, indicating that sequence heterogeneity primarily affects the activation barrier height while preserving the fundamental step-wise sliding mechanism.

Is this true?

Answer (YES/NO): NO